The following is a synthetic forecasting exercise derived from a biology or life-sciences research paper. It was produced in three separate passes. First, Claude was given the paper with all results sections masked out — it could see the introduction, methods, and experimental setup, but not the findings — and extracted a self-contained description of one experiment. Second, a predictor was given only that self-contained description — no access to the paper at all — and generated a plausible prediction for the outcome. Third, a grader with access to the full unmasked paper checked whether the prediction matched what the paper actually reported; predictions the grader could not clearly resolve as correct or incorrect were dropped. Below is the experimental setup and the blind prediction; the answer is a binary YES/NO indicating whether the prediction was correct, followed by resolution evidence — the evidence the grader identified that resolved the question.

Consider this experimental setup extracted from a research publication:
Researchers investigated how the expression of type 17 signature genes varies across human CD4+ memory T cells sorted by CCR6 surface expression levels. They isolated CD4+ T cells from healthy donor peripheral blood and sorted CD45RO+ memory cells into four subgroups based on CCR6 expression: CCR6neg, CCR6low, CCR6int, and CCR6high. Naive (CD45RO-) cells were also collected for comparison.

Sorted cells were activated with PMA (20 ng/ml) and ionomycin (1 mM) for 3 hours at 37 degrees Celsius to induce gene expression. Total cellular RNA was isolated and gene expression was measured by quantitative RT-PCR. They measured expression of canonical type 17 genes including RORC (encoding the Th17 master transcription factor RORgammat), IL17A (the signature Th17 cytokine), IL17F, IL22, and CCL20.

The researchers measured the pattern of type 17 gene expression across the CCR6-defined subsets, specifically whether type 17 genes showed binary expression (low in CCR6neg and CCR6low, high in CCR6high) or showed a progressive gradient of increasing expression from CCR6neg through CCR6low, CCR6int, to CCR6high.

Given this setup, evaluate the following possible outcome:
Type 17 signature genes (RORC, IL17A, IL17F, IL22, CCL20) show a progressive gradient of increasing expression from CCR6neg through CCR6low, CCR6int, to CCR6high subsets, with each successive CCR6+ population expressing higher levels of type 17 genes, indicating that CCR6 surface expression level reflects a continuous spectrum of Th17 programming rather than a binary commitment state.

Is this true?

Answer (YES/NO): YES